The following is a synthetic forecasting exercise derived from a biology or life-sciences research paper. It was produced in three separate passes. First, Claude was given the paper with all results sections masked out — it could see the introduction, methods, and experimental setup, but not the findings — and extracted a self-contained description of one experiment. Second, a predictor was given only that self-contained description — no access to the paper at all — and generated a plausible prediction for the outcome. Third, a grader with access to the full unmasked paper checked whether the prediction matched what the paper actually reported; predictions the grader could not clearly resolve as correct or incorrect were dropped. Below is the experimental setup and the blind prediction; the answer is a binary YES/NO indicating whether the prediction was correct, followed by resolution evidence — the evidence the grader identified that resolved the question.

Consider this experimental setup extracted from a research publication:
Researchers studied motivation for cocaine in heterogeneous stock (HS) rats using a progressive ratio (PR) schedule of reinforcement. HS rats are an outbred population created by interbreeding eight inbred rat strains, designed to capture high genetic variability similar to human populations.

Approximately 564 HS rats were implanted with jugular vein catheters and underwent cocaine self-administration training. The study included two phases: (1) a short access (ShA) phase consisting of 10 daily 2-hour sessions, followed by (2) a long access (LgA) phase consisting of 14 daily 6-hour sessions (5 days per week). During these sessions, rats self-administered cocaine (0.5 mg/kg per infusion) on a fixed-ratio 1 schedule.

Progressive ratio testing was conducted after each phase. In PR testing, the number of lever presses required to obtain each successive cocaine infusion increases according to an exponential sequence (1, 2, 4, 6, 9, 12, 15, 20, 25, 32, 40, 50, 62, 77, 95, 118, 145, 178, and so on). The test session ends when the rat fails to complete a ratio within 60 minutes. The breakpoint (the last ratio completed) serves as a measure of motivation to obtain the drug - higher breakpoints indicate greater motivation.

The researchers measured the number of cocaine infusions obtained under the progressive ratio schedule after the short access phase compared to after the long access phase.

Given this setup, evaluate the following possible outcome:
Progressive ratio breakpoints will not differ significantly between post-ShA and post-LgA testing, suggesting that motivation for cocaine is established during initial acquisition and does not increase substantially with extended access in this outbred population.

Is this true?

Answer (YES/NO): NO